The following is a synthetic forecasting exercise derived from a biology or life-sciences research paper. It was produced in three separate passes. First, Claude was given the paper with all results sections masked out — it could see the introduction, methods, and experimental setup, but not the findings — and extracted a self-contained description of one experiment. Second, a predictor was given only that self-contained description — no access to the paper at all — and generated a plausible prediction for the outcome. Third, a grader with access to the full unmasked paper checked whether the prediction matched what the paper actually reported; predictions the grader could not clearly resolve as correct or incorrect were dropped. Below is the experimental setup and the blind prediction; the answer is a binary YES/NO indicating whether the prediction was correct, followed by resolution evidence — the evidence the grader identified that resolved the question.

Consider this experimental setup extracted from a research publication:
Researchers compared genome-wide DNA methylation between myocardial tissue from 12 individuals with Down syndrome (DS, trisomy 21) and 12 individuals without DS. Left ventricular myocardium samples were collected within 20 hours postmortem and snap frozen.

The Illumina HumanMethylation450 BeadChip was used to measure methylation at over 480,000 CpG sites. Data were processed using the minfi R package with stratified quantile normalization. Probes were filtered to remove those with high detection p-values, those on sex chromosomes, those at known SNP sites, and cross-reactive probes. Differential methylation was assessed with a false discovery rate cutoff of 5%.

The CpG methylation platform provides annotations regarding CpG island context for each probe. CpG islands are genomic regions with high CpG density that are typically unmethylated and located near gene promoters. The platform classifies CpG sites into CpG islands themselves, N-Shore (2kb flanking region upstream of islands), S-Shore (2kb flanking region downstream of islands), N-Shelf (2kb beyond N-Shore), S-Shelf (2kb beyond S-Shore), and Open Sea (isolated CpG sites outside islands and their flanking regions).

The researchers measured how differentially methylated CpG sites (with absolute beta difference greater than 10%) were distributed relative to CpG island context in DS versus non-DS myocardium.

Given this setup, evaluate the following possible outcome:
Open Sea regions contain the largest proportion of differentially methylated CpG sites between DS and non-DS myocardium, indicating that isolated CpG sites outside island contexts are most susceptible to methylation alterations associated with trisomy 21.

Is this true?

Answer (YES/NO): NO